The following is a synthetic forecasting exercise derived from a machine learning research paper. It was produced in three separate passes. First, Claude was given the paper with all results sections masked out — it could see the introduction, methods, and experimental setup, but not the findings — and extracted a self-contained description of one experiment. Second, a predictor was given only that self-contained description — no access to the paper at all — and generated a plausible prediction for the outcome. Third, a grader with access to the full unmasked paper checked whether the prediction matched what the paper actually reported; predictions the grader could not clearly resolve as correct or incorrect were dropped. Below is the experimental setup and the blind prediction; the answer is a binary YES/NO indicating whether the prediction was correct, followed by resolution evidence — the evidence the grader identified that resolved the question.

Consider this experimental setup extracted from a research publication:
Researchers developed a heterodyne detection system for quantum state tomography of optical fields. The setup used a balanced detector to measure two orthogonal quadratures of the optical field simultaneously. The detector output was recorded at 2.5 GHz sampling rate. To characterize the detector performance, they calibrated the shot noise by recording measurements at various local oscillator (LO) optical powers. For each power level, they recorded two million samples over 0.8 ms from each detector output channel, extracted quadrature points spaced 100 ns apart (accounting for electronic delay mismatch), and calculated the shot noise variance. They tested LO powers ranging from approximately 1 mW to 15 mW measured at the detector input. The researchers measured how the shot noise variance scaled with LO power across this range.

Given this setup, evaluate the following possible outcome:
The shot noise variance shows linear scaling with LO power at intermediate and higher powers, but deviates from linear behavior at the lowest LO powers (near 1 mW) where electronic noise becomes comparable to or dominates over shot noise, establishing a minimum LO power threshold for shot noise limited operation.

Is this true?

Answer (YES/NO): NO